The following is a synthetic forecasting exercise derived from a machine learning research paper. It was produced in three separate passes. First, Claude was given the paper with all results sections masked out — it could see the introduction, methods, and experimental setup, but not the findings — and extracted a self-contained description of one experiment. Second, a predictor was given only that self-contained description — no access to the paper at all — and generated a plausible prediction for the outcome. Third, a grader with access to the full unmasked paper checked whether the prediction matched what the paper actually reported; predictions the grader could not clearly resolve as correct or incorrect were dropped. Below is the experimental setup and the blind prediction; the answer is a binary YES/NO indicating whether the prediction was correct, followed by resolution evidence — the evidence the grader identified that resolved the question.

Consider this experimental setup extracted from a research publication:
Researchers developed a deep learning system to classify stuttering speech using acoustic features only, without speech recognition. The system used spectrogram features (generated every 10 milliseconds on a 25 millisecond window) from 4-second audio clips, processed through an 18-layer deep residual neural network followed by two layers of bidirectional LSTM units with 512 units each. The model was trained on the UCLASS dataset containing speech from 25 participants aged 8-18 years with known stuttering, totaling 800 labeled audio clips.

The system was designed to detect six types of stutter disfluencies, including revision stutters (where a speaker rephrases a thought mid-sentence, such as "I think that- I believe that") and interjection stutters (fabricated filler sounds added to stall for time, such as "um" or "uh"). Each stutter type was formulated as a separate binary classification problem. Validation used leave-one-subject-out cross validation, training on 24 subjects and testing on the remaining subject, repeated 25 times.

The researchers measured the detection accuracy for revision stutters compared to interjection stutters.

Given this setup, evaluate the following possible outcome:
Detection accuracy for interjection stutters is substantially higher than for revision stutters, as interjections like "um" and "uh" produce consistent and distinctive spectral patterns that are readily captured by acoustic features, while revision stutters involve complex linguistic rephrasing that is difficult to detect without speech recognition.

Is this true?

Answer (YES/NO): NO